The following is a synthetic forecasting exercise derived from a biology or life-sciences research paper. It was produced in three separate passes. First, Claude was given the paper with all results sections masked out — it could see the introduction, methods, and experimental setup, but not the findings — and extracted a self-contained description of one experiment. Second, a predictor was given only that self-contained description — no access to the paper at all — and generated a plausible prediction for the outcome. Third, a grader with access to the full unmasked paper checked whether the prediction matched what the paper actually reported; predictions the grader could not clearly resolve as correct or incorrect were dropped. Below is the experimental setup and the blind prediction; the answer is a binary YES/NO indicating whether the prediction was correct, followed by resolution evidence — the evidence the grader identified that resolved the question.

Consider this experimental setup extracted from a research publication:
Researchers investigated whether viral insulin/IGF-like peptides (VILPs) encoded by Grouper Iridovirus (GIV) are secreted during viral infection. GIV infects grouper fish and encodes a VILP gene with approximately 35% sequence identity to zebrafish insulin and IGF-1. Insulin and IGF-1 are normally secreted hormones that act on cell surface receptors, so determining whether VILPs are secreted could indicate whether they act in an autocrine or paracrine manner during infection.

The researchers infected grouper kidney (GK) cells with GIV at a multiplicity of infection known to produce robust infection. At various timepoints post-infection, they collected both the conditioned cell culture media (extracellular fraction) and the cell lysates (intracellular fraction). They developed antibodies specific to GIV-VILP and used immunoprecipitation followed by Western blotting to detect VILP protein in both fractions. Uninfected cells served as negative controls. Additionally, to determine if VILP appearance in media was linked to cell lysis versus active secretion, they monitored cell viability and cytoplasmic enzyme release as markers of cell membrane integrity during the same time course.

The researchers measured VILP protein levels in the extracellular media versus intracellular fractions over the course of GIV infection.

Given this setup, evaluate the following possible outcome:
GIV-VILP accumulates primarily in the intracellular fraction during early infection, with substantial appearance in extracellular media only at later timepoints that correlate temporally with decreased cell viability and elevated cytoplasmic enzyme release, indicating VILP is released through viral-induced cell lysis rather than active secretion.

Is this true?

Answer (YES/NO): NO